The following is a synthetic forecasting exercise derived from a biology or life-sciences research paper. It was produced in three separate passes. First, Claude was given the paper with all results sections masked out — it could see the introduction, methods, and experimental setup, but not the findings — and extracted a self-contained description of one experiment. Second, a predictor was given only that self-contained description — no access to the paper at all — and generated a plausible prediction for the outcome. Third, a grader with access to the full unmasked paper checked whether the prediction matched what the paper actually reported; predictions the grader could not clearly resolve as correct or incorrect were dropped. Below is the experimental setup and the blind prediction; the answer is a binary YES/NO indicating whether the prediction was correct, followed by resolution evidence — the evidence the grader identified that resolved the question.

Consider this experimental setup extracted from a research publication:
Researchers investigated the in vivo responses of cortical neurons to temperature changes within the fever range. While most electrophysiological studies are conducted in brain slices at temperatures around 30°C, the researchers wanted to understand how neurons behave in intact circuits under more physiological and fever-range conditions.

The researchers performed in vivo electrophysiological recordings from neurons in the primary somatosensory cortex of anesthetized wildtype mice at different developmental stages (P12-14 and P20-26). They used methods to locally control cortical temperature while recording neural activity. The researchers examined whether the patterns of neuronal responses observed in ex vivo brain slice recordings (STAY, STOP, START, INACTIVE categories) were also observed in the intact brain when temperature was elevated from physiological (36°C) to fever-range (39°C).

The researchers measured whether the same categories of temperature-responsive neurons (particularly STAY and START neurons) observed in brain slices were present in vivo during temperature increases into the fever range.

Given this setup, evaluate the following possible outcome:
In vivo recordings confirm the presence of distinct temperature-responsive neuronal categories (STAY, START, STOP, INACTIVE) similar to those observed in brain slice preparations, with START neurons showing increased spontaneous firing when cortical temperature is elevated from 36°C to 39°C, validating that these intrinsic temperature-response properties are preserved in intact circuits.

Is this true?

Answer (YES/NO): NO